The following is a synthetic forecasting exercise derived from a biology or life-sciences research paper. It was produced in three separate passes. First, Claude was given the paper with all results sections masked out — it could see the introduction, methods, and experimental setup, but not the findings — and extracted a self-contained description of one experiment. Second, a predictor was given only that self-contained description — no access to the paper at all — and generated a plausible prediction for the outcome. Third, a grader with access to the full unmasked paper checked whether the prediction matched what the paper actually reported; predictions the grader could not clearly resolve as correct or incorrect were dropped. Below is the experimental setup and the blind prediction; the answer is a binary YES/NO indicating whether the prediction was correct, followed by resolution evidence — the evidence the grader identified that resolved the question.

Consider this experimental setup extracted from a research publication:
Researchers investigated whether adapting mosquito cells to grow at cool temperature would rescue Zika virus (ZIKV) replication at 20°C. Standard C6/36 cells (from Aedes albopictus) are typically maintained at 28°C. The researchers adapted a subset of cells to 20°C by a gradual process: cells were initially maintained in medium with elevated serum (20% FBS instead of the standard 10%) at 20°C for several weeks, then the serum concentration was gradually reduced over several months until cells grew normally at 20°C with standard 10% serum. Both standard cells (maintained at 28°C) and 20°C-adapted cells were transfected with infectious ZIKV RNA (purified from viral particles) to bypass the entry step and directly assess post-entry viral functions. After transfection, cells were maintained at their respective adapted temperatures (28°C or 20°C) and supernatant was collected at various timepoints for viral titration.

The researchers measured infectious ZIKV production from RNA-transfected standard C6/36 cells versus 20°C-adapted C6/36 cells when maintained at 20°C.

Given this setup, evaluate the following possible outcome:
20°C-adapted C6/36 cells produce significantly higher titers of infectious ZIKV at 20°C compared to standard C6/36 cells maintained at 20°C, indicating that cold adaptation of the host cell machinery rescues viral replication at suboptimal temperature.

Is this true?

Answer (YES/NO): NO